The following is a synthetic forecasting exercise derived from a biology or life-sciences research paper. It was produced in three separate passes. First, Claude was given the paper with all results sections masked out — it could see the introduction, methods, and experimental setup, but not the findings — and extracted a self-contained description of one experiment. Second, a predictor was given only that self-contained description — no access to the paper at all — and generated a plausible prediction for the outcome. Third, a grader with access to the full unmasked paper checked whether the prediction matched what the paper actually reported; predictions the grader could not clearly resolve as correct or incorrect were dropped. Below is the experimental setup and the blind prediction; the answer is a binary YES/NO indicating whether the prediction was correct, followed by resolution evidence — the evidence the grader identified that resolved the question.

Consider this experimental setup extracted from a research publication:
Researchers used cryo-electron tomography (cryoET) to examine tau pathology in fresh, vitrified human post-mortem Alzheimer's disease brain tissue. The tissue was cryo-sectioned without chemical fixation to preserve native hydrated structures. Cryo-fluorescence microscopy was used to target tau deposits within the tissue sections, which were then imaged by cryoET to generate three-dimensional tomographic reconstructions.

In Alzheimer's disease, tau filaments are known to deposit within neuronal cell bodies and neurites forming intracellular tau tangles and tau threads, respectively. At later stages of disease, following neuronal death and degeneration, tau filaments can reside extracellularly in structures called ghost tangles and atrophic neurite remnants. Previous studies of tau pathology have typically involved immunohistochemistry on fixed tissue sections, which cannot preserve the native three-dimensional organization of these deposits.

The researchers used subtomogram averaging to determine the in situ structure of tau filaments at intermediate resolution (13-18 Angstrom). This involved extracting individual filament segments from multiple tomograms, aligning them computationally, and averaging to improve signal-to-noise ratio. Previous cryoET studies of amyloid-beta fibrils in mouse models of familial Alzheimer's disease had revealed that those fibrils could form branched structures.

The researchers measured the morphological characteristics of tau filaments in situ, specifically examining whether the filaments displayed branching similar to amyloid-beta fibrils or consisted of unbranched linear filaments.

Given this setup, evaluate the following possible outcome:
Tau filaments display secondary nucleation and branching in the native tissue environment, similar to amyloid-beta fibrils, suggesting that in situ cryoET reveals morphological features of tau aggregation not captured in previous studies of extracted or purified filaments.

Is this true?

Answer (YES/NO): NO